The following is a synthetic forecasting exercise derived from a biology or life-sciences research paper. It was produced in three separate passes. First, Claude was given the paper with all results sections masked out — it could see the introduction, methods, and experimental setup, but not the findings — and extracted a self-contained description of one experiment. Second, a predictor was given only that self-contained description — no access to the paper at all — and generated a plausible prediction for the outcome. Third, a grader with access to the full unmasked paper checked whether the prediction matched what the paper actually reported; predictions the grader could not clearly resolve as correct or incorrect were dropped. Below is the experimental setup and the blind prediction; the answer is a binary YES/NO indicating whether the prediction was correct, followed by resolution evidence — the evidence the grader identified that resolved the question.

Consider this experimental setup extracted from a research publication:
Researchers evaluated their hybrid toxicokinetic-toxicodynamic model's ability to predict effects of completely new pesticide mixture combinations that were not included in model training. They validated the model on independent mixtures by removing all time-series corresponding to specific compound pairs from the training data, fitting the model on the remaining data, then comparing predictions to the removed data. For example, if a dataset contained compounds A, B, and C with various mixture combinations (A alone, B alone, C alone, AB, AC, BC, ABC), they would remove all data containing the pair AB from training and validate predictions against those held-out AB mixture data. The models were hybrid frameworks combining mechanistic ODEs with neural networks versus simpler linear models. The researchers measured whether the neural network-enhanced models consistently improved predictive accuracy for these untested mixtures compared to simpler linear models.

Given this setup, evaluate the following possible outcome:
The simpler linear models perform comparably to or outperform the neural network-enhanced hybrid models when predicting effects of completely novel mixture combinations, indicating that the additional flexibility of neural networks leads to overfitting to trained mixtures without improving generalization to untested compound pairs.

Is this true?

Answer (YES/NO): YES